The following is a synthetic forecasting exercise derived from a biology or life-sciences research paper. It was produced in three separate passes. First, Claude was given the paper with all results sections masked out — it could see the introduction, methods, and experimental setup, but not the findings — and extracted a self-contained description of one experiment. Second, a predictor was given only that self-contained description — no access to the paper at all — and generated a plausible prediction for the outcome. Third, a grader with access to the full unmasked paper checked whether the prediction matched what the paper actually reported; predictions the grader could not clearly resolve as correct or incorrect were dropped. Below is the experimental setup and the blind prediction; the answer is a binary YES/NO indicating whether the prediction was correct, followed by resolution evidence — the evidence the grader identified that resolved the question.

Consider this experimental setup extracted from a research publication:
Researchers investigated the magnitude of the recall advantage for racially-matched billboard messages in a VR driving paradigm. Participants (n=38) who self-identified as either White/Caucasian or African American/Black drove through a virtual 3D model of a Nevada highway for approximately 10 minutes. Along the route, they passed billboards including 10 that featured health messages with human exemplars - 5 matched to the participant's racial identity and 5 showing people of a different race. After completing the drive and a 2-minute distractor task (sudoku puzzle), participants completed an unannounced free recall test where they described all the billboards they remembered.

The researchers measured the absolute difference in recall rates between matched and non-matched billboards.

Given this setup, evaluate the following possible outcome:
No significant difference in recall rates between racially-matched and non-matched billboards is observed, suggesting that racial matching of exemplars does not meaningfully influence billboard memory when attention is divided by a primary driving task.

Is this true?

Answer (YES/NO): NO